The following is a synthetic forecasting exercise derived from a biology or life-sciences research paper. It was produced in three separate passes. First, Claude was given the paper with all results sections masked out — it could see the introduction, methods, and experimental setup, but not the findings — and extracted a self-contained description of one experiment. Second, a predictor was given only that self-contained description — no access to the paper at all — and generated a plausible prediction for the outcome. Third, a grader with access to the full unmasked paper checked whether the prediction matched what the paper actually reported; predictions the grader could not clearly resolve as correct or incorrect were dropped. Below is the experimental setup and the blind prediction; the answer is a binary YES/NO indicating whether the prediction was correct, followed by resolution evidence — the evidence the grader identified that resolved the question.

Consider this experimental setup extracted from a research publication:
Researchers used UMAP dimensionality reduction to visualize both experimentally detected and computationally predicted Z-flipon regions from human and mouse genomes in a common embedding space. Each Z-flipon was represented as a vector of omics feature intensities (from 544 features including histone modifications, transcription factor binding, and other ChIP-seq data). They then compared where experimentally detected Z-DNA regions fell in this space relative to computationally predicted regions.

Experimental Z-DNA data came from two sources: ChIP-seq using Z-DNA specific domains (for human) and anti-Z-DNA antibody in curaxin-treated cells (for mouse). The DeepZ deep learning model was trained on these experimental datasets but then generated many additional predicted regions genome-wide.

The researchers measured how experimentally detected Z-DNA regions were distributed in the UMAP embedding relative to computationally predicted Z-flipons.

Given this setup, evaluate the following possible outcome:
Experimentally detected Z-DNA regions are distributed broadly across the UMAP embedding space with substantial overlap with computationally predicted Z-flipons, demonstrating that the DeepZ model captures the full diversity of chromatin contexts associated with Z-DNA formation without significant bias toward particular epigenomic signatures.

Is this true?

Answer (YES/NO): YES